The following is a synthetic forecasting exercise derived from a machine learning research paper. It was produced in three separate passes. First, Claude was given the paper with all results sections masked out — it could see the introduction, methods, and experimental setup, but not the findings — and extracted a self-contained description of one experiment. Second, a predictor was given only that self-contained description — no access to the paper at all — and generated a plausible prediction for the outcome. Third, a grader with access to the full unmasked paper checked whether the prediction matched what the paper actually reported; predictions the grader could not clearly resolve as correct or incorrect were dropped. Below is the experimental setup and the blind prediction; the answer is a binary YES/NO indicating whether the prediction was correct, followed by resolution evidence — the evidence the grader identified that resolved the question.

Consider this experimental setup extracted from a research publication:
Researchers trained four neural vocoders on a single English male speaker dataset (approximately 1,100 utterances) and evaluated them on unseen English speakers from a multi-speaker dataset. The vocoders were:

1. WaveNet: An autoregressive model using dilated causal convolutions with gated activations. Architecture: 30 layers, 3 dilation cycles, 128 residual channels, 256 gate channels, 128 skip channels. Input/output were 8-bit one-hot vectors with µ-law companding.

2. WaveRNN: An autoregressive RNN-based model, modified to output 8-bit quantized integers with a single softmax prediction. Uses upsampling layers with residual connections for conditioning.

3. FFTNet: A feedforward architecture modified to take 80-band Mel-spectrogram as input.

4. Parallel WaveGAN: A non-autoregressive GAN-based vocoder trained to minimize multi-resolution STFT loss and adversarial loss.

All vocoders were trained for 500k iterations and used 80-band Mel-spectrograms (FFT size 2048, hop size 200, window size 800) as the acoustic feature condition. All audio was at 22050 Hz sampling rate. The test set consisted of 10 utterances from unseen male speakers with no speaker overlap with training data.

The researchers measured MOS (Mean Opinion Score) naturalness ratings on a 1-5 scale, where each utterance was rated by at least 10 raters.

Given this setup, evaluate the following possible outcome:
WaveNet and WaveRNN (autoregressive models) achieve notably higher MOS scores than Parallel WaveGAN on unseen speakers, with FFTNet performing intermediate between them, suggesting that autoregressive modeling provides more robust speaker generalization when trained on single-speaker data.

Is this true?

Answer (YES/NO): NO